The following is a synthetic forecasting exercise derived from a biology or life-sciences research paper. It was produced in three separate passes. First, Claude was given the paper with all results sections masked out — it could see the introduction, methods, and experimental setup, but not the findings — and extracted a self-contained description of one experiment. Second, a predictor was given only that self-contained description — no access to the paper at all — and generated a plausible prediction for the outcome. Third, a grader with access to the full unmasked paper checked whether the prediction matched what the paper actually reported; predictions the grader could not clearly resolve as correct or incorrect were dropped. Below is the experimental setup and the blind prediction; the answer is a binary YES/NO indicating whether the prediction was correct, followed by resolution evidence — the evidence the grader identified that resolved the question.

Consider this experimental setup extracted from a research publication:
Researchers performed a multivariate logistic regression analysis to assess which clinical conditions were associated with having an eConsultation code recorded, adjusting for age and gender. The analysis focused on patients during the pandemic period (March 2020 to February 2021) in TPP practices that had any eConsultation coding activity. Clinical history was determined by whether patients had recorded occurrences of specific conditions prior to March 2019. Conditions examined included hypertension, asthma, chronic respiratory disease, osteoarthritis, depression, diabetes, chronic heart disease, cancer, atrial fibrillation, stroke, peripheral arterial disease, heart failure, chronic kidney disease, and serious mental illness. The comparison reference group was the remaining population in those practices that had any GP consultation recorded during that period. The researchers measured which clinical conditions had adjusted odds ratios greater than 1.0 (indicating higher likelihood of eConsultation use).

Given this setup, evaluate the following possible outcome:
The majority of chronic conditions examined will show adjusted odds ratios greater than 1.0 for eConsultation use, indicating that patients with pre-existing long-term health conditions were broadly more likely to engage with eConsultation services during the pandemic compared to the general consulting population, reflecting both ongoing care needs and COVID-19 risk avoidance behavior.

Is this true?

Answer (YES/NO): NO